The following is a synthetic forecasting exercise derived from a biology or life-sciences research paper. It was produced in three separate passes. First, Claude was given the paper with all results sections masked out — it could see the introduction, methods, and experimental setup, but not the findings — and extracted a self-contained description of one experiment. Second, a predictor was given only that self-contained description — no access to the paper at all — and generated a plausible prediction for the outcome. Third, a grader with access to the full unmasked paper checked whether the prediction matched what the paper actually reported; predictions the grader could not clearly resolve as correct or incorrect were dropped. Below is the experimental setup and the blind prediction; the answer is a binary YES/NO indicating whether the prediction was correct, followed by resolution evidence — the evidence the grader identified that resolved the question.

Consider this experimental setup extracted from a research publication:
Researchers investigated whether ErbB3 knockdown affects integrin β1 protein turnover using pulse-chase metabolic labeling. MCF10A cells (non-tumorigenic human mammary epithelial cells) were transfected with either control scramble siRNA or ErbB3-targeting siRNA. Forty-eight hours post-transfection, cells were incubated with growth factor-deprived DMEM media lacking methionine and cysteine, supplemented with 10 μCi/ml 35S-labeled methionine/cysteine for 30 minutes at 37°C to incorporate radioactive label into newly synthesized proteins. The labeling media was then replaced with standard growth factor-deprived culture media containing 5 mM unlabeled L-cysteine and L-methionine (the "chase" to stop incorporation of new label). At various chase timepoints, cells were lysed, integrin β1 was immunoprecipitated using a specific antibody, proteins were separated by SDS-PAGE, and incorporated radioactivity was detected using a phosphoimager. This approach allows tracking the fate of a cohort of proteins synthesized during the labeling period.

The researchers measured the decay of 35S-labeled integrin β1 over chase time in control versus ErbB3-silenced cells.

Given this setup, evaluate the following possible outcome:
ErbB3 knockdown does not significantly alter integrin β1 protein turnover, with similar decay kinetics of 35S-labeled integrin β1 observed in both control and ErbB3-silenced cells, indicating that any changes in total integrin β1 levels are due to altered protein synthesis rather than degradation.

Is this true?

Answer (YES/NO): NO